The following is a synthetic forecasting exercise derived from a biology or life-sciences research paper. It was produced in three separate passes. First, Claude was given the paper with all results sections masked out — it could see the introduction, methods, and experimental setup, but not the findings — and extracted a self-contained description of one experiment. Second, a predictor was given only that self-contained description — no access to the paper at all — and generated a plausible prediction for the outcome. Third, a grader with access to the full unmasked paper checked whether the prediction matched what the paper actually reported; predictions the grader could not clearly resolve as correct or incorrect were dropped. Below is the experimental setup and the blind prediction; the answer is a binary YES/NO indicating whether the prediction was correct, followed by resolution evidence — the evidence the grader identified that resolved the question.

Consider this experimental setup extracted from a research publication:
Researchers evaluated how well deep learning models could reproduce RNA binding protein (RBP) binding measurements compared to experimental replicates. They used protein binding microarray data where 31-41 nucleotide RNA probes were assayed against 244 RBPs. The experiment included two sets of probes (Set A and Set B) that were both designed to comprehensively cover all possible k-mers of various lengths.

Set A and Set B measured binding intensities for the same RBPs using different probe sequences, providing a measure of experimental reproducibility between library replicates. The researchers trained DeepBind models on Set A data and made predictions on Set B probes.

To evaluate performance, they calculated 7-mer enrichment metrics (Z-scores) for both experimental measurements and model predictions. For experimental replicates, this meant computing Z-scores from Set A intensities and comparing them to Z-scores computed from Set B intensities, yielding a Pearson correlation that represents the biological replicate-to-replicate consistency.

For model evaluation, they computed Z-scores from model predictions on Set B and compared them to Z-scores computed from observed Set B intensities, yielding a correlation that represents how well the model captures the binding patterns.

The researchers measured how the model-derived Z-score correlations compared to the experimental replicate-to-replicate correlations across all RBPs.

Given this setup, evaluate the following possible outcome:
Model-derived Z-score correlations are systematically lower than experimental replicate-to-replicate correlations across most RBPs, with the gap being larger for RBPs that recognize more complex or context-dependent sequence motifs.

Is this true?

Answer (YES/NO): NO